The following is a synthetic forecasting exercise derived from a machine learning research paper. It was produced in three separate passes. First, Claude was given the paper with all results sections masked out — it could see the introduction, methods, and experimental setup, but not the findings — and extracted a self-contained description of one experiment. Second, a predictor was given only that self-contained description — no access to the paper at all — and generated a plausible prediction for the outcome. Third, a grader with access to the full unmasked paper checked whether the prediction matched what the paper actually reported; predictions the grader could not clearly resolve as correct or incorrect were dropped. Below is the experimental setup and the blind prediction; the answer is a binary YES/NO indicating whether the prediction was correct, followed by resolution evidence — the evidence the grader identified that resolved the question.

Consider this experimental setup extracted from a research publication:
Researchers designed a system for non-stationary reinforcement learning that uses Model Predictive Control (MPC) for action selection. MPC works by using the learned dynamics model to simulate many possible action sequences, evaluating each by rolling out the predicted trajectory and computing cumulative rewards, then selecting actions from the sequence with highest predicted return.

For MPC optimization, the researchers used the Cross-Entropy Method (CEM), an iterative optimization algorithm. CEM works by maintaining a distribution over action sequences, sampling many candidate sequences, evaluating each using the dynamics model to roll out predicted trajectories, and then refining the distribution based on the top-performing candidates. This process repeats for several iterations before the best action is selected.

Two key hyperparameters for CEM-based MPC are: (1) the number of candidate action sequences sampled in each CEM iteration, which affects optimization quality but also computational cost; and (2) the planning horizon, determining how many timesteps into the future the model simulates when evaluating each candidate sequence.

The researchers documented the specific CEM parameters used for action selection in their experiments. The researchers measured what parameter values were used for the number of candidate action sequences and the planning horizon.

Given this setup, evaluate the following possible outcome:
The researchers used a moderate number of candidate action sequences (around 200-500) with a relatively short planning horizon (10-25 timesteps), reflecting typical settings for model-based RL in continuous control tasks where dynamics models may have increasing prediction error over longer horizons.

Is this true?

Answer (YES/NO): NO